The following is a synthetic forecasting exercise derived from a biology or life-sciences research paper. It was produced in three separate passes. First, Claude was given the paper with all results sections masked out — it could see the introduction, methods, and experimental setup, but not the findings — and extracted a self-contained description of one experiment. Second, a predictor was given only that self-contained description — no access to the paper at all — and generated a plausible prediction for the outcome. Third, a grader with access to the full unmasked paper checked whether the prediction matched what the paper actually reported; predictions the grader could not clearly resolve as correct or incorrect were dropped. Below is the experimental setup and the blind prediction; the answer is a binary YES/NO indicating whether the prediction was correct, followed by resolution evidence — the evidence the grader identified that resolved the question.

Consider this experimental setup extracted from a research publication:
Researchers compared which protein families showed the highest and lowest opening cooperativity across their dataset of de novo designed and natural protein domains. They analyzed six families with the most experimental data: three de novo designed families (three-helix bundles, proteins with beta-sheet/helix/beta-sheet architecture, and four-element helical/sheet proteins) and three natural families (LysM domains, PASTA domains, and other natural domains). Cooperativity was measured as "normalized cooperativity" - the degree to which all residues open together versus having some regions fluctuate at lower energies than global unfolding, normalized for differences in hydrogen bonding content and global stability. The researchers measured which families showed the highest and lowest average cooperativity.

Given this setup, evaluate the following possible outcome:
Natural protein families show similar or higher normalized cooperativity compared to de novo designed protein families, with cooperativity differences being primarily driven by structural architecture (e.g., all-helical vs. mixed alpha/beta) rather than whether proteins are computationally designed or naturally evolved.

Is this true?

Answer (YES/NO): NO